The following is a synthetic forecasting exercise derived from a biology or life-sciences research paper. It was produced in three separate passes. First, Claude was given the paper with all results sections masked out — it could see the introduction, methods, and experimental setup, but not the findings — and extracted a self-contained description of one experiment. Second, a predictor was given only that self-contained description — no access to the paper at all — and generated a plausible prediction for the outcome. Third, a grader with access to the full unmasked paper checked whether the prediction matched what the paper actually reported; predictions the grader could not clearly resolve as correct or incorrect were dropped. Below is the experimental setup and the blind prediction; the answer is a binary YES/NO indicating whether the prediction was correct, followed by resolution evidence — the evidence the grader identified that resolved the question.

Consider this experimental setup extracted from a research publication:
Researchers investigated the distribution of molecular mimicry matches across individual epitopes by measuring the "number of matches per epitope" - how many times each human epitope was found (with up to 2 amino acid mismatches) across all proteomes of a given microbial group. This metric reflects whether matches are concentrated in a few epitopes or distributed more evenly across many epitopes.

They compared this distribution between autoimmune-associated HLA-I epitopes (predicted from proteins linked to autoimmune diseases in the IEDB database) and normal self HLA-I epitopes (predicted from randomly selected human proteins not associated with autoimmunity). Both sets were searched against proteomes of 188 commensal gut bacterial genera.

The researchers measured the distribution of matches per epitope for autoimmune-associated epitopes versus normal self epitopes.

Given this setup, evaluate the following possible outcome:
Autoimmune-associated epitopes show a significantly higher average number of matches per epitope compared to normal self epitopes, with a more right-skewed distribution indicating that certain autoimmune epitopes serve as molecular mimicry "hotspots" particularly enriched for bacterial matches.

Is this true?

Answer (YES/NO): NO